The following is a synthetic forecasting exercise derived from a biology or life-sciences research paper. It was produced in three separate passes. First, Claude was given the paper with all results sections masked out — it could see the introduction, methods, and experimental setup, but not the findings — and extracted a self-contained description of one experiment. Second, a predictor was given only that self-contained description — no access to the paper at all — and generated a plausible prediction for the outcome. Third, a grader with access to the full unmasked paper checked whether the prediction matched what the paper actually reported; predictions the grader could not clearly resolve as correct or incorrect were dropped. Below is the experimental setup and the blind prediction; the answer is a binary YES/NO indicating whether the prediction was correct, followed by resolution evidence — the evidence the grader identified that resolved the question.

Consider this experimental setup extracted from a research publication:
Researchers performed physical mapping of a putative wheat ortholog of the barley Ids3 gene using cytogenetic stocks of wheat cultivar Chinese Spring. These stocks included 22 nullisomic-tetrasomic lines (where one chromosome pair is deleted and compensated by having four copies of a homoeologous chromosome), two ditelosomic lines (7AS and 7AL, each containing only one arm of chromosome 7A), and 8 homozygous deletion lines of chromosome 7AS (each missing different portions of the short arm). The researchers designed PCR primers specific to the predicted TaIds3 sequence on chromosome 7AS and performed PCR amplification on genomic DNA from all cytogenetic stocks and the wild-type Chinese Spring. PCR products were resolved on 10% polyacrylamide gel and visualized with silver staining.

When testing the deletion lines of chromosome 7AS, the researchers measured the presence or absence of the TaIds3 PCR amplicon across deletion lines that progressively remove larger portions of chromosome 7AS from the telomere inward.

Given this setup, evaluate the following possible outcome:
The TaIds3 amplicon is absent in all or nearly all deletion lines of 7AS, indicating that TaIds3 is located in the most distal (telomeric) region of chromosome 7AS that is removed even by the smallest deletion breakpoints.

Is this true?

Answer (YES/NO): YES